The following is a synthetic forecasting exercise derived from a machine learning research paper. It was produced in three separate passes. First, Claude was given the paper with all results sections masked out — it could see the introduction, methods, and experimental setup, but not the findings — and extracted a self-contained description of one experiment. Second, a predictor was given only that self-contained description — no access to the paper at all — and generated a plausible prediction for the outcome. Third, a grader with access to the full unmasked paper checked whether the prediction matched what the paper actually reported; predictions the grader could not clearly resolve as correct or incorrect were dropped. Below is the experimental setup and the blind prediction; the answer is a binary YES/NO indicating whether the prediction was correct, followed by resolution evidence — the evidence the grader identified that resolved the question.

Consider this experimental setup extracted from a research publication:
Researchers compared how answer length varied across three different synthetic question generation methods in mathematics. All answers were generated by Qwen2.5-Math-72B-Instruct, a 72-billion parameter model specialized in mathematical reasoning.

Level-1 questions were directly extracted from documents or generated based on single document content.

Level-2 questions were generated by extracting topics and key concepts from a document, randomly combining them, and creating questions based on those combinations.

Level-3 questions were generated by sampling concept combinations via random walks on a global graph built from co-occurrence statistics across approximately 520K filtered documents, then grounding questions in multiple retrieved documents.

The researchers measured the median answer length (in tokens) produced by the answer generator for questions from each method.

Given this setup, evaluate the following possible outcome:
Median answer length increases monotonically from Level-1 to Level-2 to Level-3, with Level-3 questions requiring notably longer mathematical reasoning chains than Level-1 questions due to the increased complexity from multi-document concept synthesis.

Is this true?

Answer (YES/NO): YES